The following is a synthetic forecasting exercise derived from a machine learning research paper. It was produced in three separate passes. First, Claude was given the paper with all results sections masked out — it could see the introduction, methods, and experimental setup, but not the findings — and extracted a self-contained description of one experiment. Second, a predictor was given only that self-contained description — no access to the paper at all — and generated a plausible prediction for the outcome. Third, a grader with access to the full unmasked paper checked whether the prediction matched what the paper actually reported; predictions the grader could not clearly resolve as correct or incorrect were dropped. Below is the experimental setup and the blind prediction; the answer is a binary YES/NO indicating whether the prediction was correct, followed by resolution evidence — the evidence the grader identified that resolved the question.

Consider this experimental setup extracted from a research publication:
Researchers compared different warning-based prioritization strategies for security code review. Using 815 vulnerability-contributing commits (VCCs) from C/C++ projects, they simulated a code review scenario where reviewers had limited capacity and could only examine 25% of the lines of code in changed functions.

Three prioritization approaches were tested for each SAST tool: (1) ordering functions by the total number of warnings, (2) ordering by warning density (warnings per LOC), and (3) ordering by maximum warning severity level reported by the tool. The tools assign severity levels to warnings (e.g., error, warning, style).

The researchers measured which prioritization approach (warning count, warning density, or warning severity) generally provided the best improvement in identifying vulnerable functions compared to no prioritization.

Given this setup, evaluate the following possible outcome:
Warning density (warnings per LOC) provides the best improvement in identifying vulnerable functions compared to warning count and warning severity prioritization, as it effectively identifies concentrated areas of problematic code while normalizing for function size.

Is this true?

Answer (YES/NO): YES